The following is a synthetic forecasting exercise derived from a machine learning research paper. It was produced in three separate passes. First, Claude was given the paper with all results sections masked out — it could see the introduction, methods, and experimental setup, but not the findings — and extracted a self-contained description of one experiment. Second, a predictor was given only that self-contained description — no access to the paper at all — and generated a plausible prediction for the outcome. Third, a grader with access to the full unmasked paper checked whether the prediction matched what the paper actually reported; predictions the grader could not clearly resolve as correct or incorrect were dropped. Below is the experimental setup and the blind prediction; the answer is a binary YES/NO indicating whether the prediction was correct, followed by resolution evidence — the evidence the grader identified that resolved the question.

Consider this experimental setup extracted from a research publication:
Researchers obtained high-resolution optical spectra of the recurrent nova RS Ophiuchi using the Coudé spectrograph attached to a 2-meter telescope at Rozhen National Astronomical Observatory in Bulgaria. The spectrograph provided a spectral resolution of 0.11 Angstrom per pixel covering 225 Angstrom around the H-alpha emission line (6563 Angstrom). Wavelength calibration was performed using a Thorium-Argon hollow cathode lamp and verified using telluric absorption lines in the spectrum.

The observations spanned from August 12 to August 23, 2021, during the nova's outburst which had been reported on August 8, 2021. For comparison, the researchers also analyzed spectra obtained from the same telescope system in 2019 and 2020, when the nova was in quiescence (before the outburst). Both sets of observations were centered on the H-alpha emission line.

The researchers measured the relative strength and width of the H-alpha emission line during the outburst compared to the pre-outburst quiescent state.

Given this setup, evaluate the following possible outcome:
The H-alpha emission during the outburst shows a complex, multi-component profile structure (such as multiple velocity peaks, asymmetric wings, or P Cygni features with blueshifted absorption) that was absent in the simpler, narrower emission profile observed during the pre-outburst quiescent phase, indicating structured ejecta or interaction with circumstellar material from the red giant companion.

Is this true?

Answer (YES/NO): YES